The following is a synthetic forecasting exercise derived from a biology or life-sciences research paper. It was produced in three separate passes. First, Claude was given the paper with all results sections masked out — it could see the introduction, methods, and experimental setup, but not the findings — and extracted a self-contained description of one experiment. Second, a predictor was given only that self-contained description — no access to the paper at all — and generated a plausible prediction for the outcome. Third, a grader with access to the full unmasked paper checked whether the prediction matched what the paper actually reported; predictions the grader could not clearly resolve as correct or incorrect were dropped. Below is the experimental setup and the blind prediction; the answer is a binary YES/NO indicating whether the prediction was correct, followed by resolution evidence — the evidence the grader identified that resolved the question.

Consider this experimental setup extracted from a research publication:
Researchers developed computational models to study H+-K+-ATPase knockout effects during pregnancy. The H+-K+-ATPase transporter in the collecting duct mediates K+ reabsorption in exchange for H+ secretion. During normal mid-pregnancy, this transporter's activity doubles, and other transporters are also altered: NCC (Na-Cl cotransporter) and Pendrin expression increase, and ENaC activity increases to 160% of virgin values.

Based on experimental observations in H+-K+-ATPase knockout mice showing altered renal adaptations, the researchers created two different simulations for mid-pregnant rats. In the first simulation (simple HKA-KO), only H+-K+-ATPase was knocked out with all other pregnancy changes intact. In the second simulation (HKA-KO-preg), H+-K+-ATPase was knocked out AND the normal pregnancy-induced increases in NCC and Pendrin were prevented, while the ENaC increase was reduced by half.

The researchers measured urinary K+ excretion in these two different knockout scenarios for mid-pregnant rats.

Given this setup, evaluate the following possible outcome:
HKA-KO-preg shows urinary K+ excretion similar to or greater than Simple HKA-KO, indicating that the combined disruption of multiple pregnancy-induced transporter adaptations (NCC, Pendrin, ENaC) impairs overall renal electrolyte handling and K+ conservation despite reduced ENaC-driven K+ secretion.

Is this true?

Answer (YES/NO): NO